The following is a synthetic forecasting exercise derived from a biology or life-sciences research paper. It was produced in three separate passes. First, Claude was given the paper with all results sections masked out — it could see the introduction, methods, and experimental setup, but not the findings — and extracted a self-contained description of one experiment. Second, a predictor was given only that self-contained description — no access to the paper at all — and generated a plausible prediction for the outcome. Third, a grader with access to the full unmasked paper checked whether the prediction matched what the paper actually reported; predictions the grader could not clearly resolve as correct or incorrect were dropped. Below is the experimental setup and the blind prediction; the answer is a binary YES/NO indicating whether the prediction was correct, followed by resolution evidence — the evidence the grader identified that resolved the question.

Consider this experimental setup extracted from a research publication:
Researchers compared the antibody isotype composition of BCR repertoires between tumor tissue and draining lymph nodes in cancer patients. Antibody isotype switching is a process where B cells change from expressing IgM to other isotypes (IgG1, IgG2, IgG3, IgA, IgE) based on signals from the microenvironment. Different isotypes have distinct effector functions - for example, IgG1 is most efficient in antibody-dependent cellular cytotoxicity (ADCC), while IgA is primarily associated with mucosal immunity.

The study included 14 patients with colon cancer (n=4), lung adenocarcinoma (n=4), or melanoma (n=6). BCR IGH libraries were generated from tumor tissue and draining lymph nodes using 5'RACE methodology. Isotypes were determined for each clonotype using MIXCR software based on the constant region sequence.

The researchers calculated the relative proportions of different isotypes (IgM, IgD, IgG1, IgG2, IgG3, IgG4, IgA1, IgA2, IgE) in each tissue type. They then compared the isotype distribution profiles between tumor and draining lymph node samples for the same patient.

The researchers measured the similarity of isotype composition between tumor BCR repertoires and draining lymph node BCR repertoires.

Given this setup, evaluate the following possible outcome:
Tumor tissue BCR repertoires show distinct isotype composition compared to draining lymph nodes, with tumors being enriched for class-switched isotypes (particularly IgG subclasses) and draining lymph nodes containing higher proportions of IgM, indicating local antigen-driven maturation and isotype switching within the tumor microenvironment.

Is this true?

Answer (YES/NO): NO